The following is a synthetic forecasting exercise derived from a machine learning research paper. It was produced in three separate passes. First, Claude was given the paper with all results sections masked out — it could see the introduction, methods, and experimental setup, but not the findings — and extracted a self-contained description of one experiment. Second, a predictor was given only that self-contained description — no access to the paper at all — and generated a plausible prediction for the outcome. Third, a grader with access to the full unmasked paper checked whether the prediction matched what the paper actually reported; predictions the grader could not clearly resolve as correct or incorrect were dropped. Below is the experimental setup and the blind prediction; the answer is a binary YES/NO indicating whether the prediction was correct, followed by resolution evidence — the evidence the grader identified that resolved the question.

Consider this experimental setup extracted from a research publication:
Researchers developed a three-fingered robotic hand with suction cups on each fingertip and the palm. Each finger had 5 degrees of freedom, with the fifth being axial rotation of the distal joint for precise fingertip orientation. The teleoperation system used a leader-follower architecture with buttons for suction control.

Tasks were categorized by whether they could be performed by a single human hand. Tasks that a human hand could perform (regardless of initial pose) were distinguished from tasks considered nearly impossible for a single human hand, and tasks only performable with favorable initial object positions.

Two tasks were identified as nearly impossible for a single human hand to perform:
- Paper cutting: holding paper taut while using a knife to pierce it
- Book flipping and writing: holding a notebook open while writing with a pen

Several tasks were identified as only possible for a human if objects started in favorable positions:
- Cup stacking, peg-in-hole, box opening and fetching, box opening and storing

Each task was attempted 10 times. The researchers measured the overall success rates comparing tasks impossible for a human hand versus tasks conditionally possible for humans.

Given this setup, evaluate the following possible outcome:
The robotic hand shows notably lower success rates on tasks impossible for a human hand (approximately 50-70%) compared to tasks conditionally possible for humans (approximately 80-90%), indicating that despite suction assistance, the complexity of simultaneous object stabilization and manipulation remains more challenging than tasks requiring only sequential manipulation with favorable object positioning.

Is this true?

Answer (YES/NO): NO